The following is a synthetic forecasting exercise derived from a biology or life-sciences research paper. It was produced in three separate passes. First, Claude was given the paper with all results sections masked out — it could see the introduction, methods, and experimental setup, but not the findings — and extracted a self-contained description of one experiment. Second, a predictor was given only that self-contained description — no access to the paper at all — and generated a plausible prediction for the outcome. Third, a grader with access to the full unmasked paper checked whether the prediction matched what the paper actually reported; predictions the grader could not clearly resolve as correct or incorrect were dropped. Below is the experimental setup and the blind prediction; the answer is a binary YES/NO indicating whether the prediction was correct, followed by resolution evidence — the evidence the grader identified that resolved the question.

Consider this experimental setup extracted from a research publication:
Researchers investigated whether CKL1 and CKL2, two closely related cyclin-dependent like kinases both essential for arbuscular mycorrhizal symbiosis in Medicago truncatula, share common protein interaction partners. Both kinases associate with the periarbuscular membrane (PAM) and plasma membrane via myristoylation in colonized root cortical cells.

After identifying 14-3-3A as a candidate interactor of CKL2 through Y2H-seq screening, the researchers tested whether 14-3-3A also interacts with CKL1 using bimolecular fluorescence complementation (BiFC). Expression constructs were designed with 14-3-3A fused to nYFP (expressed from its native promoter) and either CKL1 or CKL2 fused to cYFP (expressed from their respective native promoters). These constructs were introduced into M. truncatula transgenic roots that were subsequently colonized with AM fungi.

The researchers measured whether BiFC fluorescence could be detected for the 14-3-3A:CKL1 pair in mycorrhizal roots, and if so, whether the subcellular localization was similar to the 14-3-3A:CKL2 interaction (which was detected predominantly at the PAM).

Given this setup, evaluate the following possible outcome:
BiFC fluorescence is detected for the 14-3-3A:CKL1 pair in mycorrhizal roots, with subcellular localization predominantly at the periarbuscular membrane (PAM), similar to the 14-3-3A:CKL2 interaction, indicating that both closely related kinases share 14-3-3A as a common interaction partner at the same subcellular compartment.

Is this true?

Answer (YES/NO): NO